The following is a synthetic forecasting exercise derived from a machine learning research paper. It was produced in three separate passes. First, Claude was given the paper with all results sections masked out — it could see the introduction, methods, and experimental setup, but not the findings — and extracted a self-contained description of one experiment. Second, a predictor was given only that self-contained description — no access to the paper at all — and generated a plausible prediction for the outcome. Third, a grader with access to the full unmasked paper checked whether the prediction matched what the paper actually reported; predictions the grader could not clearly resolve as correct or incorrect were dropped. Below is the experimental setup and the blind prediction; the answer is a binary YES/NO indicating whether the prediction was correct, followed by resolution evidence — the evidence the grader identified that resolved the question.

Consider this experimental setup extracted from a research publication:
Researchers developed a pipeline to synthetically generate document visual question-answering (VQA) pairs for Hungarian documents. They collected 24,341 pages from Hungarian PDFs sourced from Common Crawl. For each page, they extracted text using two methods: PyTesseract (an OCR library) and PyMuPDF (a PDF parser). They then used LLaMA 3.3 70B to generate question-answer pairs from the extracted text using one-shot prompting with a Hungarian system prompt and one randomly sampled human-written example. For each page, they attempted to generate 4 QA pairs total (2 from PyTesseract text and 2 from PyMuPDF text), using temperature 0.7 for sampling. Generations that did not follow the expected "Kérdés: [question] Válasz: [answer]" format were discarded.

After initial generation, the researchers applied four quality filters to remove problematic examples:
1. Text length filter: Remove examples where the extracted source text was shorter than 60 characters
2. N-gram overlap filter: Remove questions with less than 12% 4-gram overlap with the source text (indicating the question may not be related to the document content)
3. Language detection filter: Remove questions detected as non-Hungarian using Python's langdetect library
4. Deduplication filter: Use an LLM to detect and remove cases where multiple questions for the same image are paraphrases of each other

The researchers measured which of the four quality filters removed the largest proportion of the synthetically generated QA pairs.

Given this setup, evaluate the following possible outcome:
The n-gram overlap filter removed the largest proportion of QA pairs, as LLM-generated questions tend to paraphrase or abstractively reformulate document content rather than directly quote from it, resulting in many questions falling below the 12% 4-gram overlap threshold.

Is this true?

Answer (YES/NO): NO